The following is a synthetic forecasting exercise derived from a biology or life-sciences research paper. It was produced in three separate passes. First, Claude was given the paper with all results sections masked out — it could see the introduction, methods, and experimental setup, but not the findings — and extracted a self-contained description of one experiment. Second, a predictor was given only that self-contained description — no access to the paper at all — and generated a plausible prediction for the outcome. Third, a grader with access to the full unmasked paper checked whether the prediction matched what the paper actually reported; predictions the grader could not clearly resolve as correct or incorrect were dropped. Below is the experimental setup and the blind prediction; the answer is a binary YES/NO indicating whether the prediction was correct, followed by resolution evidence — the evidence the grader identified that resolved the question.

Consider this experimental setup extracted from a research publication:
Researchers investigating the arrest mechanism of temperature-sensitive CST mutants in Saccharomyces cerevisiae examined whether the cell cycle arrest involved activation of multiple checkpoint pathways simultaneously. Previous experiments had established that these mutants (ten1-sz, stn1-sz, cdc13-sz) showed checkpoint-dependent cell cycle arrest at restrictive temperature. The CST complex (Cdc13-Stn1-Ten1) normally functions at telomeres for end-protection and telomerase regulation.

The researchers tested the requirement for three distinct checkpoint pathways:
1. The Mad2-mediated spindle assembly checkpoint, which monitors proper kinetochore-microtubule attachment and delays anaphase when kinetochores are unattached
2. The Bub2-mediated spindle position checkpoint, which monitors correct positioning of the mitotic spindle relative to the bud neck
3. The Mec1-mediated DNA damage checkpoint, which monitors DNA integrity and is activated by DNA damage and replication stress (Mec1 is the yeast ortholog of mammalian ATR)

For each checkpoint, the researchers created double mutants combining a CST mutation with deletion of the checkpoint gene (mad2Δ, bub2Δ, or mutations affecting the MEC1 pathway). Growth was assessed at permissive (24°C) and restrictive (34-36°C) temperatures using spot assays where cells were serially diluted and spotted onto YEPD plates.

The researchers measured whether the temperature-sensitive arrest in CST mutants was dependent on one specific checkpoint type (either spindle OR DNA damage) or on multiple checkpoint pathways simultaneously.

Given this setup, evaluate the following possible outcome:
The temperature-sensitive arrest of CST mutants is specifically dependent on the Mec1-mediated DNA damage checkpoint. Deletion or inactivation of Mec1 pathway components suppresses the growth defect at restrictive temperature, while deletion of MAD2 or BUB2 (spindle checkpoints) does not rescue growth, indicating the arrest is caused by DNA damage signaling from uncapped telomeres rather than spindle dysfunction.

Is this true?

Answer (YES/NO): NO